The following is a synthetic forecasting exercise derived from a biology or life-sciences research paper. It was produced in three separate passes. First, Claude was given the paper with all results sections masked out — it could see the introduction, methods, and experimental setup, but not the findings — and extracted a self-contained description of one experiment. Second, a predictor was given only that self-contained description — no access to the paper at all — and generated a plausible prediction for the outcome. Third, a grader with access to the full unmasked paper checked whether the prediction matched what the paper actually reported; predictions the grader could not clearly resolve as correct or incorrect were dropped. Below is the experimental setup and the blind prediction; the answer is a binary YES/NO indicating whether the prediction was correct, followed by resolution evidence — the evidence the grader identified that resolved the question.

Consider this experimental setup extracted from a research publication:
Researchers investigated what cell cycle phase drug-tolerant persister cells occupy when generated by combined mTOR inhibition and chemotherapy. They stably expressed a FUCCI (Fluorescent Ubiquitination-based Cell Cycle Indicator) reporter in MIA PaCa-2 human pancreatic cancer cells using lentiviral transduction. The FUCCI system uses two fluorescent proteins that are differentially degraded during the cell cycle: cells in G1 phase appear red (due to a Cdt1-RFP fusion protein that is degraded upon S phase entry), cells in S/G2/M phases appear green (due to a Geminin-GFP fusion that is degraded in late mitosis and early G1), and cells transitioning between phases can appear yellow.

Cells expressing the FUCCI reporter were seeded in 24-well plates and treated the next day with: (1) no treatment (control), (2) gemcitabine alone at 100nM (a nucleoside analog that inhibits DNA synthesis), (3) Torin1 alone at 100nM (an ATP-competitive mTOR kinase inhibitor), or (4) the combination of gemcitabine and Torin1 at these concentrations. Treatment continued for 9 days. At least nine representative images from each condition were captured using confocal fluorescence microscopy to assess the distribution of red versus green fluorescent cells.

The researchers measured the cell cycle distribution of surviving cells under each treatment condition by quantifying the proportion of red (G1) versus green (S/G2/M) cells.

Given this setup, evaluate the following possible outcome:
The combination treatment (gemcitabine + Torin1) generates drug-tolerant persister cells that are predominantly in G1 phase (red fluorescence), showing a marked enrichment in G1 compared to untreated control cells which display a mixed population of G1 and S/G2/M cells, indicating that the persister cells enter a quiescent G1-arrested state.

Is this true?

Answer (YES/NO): NO